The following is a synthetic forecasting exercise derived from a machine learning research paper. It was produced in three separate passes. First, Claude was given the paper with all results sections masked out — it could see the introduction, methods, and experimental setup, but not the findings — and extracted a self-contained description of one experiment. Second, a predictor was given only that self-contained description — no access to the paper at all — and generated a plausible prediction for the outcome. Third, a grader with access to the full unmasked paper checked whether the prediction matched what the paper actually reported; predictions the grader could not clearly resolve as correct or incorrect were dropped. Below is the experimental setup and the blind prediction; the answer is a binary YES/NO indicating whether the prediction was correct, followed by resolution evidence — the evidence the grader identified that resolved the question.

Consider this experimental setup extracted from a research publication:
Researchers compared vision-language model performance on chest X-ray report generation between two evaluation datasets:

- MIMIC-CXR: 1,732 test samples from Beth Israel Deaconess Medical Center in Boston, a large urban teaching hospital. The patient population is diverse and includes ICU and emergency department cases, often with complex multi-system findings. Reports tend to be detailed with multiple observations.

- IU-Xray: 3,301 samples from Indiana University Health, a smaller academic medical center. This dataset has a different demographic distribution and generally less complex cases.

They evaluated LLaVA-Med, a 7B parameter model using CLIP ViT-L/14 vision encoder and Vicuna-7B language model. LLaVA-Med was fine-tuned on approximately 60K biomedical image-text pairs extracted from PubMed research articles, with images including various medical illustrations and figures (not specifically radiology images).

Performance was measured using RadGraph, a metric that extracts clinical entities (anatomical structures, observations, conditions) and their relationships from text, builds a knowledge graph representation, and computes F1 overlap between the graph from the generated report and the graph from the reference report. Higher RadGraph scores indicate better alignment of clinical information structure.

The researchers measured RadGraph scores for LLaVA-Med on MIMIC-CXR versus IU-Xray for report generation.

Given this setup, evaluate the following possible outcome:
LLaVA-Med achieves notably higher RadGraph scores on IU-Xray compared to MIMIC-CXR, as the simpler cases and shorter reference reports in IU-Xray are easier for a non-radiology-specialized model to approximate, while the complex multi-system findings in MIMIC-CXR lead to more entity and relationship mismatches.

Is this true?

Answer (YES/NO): YES